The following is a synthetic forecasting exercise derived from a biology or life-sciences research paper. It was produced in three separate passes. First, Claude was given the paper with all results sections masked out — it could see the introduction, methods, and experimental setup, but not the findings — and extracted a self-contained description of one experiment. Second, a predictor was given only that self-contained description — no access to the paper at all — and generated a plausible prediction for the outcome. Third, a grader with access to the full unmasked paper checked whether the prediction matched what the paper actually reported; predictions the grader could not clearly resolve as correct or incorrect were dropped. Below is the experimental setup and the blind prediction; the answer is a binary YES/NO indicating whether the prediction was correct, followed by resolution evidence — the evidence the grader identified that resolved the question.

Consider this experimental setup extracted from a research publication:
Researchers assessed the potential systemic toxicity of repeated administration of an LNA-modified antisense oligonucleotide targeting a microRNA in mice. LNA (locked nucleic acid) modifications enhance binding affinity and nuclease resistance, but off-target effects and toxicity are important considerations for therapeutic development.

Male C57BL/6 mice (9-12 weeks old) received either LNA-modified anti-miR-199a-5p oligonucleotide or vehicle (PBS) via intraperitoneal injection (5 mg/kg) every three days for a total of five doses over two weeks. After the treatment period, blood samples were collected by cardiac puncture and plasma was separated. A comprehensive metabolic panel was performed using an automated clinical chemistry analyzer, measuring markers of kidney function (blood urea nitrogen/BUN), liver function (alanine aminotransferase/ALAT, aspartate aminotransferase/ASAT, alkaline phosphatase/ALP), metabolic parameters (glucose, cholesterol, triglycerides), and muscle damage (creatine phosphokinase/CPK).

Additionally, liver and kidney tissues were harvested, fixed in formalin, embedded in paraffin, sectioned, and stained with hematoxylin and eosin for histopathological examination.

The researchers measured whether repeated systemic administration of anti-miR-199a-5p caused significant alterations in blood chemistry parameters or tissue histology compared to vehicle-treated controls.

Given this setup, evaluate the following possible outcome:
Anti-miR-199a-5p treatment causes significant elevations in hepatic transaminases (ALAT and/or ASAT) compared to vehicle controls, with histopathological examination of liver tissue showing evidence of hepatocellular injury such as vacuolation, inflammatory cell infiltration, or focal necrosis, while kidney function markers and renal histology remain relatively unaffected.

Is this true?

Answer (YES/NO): NO